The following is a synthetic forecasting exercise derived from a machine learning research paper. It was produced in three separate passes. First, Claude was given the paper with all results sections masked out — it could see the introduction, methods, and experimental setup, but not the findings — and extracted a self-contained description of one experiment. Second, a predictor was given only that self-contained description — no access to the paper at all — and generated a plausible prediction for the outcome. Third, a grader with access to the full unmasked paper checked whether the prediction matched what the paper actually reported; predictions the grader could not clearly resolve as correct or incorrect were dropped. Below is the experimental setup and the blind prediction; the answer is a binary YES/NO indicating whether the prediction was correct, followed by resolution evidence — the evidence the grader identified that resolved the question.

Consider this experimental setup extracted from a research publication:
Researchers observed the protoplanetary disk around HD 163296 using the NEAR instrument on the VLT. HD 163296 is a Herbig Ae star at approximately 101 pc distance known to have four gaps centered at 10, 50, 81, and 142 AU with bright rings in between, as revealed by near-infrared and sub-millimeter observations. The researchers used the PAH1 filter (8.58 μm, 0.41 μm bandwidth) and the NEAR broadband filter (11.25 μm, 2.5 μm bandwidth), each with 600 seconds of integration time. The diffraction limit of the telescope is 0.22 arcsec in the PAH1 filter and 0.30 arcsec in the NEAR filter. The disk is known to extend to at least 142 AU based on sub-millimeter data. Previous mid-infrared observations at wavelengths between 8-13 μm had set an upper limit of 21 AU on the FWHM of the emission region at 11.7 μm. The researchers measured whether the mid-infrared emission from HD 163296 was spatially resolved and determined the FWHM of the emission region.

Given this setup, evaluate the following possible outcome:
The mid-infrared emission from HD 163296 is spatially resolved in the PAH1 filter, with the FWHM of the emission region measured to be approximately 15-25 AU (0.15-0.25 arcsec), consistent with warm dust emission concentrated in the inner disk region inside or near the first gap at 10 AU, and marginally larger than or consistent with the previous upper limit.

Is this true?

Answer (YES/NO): NO